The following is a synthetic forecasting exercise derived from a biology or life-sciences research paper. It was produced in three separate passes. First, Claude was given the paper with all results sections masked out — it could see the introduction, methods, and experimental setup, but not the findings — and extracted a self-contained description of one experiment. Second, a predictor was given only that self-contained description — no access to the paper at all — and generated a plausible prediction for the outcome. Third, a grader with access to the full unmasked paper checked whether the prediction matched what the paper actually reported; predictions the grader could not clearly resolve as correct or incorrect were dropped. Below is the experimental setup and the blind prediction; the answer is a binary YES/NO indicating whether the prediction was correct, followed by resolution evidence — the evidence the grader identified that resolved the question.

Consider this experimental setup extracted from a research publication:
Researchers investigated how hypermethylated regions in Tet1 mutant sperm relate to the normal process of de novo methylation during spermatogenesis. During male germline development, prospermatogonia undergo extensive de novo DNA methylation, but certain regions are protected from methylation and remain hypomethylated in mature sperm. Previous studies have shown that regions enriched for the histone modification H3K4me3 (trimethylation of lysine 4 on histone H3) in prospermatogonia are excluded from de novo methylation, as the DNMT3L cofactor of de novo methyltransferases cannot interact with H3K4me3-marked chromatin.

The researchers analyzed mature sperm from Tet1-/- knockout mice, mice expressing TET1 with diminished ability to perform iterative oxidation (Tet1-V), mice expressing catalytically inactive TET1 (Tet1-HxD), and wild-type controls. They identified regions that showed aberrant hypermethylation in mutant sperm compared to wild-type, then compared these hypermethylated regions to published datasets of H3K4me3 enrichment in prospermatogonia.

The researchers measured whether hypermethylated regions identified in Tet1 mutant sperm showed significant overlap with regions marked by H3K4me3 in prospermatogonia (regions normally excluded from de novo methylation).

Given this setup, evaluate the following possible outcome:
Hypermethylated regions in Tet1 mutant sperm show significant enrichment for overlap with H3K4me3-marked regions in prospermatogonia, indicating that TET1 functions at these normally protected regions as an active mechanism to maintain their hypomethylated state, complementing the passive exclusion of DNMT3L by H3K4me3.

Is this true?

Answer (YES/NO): YES